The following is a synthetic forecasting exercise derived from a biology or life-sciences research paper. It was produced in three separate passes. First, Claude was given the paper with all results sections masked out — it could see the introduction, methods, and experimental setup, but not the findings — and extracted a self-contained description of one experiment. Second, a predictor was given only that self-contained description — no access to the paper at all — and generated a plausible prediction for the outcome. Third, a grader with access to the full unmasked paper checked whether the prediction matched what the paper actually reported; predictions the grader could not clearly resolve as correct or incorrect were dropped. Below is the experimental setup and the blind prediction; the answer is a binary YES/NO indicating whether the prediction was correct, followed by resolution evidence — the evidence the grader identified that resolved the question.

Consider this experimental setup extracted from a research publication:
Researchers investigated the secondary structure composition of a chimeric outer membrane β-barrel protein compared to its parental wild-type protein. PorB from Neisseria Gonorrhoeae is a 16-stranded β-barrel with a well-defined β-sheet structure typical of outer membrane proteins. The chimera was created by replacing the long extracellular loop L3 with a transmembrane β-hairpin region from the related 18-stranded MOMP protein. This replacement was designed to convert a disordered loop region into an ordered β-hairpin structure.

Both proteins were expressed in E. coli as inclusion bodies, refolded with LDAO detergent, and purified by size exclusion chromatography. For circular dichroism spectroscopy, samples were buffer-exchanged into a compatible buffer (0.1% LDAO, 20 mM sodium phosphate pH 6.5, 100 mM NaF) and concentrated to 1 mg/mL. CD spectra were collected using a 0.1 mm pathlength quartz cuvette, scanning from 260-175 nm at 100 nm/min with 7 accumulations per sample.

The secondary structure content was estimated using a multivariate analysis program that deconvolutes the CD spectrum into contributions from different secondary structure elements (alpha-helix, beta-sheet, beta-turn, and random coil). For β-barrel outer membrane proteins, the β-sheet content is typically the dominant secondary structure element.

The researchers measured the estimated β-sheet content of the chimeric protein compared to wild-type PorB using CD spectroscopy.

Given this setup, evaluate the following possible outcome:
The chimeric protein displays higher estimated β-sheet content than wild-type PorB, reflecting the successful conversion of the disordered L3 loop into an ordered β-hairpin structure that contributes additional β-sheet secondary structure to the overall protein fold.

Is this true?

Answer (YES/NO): YES